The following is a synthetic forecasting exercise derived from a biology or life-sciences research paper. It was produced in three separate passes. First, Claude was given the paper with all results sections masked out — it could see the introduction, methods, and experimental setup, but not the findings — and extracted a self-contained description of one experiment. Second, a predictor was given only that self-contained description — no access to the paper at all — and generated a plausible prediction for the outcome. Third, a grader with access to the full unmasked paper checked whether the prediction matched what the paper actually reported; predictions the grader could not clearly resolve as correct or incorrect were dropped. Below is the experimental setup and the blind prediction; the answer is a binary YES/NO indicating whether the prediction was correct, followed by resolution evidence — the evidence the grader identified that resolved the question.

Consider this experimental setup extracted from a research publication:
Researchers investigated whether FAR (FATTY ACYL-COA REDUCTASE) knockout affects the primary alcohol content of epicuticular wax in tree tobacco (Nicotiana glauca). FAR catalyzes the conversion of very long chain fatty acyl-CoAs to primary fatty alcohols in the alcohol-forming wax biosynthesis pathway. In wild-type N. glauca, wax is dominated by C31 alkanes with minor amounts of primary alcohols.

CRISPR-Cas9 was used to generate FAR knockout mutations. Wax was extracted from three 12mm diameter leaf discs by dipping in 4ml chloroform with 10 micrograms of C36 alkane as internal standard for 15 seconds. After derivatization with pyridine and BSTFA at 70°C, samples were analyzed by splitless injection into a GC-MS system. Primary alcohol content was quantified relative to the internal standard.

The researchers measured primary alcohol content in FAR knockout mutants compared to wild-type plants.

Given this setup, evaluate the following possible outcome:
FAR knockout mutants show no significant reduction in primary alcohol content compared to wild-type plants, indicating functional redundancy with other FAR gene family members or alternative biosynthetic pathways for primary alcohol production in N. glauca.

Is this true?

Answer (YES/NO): NO